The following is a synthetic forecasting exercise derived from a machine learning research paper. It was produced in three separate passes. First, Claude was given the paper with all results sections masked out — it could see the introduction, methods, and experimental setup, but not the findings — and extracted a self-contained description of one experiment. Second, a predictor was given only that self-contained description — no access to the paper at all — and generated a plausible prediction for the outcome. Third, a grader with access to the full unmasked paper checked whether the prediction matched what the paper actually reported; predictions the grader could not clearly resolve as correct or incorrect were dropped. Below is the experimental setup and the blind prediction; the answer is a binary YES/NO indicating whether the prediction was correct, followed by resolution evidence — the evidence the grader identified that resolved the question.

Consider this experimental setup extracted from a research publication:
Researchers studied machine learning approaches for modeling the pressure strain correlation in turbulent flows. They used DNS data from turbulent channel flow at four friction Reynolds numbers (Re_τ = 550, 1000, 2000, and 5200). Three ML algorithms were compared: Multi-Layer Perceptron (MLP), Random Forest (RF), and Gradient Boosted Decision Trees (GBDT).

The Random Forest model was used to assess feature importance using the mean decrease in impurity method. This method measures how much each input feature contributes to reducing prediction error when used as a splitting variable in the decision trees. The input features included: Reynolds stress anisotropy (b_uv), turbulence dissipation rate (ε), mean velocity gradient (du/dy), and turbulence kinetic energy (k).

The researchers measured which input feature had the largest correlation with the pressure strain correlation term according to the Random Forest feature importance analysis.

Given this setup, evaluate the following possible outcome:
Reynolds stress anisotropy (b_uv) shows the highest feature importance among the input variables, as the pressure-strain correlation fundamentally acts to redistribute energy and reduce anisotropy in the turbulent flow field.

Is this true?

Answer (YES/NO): NO